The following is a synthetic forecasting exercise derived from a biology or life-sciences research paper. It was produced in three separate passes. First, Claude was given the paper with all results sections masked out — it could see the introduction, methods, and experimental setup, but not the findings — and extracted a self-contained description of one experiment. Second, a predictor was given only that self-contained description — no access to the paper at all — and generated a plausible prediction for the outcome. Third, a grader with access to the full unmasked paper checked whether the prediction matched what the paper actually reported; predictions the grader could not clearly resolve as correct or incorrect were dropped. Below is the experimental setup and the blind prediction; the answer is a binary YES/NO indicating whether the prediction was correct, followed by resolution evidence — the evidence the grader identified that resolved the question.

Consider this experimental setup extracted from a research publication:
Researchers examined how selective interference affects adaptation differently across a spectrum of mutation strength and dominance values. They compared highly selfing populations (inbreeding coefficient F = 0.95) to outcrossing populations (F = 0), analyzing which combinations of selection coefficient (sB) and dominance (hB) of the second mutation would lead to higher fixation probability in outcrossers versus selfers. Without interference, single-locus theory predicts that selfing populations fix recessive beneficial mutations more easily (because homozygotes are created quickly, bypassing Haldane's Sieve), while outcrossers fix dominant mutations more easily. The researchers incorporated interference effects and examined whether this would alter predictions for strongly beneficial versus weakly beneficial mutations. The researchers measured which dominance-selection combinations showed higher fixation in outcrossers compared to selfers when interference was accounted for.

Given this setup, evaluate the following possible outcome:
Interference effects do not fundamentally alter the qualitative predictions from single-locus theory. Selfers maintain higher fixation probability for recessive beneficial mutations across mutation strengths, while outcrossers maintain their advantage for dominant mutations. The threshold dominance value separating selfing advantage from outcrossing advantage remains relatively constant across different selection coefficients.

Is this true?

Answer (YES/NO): NO